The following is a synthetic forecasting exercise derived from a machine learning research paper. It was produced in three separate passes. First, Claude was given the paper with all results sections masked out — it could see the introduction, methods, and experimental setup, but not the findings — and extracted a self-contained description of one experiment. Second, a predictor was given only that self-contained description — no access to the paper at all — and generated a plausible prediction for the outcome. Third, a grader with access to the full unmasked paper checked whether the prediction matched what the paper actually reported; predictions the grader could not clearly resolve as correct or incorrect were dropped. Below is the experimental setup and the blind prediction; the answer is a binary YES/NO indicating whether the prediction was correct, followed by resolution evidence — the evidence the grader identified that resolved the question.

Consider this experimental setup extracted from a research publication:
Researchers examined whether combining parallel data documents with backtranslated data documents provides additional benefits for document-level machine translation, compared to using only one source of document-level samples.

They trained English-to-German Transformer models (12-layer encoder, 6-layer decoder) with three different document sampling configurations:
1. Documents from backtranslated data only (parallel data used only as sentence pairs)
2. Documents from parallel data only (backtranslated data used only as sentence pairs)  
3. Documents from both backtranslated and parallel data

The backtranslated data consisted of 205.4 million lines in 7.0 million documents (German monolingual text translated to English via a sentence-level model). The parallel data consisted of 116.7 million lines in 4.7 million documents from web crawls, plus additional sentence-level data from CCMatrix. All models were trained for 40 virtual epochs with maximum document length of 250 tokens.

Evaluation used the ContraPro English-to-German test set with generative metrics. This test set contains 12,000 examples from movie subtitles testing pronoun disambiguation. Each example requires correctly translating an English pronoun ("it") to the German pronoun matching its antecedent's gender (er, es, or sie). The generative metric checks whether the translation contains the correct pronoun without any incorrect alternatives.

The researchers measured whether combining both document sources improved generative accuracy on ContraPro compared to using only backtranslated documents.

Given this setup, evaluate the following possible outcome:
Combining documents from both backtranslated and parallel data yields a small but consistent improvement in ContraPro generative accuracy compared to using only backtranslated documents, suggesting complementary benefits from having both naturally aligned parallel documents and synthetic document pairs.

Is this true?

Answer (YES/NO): NO